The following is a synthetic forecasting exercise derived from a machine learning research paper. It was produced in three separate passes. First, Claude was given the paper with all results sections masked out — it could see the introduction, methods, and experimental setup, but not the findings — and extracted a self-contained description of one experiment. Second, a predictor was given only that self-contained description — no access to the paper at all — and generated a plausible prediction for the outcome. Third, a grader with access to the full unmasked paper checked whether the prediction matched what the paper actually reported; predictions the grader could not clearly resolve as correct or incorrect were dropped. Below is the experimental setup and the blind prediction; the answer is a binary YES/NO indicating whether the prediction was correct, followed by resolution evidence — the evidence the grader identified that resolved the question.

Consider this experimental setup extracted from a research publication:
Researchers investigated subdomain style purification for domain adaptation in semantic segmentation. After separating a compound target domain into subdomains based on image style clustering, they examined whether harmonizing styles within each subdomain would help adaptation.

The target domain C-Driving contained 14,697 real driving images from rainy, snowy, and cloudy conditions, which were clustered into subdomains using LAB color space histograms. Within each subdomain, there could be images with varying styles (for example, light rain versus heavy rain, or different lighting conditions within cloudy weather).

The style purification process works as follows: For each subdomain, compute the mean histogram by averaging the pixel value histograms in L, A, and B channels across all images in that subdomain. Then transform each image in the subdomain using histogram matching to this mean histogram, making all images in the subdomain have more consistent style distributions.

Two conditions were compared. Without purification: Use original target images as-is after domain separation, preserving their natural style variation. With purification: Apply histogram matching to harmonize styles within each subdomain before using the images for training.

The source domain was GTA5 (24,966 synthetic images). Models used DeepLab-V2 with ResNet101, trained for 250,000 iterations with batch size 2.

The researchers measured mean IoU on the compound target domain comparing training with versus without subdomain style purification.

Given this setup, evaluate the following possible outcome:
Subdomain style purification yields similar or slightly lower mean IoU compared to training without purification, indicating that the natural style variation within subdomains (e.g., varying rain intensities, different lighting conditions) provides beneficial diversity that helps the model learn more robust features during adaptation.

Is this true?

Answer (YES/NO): NO